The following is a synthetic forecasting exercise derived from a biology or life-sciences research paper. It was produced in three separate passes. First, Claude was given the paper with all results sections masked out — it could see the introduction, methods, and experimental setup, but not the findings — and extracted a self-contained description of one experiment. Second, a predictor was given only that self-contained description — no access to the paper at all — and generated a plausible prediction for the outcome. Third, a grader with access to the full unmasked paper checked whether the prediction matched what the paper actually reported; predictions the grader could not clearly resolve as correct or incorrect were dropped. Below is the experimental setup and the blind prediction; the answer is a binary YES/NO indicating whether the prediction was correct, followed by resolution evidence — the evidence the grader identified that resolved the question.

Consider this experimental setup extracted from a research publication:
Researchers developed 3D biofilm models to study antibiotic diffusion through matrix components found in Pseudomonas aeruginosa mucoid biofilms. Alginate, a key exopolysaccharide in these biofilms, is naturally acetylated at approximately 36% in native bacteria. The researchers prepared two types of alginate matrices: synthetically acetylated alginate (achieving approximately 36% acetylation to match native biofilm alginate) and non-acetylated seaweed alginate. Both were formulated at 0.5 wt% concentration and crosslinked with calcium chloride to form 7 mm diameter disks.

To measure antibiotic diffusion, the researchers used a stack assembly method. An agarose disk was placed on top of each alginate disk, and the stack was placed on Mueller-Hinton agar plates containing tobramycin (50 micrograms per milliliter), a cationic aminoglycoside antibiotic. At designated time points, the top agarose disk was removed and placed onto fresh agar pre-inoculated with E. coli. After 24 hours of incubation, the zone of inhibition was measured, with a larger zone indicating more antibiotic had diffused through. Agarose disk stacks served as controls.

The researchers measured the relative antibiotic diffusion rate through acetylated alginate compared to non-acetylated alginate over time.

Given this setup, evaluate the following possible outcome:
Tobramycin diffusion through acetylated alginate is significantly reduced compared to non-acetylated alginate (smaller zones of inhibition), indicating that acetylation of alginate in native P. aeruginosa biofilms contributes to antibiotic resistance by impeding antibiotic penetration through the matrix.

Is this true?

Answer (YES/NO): NO